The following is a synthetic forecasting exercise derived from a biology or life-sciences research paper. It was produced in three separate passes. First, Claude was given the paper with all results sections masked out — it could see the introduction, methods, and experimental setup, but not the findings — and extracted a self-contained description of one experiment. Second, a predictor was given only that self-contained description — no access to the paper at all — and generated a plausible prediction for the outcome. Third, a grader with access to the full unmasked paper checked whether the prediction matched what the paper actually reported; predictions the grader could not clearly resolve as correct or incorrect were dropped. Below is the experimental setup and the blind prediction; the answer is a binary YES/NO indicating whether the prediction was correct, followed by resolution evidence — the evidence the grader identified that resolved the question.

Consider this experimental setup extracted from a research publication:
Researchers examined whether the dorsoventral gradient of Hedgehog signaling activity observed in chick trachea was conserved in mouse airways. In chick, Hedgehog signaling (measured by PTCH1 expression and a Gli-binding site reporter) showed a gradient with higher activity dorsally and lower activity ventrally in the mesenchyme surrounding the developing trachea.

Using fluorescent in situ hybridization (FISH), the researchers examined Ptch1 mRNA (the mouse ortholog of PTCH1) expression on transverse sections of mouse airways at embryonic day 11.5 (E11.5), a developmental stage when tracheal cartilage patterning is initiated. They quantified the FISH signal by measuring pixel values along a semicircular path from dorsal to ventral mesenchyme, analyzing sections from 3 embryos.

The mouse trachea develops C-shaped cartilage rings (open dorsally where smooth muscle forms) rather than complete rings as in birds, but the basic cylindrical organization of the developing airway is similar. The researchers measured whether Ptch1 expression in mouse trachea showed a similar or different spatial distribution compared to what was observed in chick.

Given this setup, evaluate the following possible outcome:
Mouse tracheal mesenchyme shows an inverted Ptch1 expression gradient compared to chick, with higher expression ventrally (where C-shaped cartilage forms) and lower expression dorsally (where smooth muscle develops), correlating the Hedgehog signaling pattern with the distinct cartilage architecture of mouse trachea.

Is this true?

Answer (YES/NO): NO